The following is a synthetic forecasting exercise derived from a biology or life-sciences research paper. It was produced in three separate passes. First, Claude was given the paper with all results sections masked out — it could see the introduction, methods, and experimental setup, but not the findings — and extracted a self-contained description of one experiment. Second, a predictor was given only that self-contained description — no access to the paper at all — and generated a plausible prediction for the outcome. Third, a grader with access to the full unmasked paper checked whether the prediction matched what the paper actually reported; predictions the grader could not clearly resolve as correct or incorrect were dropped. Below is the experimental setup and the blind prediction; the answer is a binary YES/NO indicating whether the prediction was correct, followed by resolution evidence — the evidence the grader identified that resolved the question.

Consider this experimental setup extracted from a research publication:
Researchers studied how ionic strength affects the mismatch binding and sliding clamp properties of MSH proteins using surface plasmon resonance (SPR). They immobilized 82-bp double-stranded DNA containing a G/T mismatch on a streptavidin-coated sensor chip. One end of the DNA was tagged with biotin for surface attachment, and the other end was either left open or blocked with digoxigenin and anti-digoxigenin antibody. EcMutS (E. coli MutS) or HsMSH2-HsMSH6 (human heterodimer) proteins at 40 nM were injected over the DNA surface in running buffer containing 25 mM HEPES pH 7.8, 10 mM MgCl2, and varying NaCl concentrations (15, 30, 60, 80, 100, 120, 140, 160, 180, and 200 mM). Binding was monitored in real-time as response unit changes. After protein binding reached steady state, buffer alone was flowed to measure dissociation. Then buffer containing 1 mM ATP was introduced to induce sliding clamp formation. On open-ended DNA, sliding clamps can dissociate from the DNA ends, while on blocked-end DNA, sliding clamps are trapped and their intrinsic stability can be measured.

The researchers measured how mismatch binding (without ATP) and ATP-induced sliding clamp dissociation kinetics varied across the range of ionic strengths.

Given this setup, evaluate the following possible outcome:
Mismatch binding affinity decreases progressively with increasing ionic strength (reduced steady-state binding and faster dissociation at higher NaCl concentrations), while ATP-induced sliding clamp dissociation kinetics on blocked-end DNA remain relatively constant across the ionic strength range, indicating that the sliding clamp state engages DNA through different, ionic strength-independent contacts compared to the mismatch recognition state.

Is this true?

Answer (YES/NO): NO